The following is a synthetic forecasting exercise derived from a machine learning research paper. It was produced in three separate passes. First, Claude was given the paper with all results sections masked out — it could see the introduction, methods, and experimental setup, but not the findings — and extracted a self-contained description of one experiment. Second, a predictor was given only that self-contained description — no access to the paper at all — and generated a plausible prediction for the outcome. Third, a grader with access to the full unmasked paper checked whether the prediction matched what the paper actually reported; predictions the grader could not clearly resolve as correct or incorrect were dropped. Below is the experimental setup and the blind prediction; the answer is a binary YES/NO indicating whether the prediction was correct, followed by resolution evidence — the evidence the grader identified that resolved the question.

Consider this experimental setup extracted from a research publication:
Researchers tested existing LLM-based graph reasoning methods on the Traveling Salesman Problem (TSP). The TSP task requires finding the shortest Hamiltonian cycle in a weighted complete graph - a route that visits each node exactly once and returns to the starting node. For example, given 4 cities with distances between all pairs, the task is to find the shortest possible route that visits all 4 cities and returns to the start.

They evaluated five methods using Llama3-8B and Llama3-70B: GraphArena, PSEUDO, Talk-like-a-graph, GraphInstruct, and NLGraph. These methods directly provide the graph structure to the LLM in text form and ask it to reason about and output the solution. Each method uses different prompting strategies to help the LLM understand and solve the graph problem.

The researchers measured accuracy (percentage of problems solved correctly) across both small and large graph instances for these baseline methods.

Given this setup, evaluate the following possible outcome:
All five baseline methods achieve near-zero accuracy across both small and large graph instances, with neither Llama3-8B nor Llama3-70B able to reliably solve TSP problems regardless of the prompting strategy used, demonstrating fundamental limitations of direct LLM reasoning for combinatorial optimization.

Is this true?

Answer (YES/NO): NO